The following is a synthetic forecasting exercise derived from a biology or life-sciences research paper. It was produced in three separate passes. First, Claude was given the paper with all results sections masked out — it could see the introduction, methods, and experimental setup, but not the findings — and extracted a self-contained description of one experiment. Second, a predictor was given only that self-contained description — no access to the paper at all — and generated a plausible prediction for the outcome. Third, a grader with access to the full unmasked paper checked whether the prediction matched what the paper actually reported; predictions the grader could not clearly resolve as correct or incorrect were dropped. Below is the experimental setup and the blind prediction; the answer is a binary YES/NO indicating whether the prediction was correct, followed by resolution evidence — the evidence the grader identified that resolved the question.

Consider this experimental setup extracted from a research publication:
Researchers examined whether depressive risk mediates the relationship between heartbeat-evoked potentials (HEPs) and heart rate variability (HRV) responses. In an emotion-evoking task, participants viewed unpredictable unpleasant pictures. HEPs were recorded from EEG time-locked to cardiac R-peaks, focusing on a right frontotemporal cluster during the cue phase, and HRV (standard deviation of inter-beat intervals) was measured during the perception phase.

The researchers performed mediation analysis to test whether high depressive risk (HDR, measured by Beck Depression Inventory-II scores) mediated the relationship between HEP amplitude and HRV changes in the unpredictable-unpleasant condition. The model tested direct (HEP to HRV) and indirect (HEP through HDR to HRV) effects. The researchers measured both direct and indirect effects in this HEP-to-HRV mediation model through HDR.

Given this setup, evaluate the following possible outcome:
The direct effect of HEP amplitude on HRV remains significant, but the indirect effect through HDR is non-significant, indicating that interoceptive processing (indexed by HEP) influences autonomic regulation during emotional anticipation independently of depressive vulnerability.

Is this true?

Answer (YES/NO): NO